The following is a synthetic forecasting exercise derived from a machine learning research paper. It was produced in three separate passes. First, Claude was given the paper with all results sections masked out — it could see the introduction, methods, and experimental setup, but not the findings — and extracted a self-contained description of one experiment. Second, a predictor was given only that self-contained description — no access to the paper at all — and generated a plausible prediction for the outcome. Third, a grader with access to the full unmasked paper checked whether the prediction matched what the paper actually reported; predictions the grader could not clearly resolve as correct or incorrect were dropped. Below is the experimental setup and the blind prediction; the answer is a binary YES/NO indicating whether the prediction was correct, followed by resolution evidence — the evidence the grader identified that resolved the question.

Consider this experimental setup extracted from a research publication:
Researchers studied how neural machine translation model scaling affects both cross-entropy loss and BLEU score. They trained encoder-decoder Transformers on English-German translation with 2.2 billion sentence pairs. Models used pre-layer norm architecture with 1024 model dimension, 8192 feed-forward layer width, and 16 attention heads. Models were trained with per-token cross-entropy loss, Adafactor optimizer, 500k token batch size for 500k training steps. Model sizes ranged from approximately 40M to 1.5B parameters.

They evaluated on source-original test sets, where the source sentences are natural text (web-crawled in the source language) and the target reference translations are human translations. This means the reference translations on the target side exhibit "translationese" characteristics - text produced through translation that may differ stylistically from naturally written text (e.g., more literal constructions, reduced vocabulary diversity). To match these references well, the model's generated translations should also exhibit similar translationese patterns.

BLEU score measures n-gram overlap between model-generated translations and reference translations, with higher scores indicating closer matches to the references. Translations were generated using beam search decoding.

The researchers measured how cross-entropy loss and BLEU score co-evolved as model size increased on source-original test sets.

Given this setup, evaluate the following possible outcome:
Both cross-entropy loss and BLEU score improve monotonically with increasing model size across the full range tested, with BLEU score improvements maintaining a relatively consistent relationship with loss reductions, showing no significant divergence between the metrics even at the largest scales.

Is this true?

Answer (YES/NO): NO